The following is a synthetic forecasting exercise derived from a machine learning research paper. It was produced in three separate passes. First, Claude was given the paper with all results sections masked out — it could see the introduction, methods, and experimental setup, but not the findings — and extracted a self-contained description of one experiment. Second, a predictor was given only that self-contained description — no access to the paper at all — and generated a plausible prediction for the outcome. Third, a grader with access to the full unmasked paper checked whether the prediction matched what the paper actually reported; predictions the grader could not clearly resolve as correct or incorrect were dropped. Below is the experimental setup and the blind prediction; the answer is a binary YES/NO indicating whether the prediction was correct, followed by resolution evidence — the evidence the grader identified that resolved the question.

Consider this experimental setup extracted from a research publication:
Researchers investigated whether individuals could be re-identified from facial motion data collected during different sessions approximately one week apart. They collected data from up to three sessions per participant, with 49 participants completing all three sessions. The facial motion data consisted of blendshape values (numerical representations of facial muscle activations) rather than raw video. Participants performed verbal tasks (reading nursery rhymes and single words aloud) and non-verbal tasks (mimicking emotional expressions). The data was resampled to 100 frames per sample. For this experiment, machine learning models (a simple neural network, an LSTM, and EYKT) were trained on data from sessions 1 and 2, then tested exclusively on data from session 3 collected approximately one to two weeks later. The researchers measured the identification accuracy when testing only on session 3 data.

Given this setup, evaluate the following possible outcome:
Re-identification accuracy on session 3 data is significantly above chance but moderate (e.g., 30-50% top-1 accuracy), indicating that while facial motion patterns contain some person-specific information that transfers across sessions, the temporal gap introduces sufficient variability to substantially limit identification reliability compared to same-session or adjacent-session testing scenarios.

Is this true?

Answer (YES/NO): YES